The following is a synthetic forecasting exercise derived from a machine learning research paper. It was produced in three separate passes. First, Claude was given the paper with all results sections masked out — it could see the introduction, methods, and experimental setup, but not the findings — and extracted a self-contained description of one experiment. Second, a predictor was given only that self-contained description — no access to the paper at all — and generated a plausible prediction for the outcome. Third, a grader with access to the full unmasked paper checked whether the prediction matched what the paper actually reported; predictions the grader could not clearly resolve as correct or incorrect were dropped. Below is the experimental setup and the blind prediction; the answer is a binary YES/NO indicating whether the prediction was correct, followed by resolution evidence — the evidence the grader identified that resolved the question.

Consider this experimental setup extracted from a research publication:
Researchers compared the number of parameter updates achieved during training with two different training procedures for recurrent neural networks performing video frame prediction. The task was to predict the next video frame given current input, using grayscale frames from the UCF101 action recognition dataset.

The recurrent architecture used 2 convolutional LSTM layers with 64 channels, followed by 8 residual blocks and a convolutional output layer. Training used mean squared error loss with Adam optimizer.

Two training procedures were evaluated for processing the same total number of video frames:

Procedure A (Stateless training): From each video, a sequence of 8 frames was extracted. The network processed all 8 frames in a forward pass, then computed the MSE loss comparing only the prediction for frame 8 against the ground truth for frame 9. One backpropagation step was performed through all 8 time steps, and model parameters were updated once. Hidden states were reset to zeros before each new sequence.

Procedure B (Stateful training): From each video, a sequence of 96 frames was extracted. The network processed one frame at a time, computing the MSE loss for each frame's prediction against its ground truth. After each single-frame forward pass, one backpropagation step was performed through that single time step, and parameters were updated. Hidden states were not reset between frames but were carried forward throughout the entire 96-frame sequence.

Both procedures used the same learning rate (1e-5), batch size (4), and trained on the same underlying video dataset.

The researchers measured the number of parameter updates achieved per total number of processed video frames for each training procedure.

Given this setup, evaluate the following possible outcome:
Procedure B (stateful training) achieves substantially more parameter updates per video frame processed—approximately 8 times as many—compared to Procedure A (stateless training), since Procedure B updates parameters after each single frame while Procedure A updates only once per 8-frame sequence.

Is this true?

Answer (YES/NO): YES